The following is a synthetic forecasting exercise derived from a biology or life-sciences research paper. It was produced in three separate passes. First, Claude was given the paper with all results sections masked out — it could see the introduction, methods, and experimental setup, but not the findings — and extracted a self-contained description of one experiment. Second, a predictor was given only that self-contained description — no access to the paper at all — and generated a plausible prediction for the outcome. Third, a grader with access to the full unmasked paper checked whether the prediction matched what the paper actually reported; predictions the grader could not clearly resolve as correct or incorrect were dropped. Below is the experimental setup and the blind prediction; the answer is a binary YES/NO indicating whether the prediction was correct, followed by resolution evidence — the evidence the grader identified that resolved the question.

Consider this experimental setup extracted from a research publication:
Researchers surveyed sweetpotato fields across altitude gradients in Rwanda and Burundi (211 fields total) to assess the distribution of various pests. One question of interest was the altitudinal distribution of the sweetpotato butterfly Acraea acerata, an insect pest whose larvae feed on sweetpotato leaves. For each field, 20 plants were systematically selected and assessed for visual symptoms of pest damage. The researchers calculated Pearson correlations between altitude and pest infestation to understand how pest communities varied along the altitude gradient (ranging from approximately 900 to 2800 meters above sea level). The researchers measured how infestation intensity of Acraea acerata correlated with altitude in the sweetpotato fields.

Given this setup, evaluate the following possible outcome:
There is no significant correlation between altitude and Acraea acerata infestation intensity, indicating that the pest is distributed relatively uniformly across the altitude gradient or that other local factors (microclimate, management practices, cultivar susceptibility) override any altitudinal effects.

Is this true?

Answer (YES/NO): NO